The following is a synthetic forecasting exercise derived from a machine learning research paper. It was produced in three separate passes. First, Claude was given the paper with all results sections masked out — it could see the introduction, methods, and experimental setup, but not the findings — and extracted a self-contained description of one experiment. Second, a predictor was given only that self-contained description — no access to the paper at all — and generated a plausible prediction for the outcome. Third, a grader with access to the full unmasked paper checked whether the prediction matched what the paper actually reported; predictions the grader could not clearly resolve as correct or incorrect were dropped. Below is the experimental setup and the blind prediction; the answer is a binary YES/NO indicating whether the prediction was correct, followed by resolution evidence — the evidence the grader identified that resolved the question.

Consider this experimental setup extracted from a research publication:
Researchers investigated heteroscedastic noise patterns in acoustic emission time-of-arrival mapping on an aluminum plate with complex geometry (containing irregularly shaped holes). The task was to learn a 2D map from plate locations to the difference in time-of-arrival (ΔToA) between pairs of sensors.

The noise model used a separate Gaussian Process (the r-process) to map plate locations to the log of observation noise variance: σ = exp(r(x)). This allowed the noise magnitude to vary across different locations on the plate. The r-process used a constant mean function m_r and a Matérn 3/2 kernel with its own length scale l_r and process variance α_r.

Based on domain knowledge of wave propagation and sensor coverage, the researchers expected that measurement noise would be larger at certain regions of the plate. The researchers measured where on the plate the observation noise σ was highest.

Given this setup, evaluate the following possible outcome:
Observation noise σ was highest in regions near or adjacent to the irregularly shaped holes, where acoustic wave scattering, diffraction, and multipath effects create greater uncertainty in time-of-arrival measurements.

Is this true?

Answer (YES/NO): NO